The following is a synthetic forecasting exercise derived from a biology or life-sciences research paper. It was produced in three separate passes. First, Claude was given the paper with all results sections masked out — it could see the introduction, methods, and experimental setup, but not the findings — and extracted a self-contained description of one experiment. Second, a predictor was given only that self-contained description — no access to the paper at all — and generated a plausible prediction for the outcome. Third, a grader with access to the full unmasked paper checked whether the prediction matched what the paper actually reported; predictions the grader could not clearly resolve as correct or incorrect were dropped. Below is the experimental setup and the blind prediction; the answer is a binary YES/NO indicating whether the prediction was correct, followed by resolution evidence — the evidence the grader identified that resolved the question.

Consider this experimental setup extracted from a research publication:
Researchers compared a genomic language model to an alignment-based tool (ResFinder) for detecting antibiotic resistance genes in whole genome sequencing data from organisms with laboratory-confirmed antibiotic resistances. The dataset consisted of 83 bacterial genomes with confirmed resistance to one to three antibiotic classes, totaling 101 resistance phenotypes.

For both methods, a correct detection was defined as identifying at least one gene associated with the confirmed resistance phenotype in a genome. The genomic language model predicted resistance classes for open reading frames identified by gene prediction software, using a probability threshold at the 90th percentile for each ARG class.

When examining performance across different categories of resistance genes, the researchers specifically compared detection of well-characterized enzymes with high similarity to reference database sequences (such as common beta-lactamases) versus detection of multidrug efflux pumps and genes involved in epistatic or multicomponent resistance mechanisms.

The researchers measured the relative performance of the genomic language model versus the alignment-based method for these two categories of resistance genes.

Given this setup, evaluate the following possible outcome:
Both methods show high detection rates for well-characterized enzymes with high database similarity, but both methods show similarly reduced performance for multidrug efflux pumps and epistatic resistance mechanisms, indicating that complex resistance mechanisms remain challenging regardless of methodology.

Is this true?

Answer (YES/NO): NO